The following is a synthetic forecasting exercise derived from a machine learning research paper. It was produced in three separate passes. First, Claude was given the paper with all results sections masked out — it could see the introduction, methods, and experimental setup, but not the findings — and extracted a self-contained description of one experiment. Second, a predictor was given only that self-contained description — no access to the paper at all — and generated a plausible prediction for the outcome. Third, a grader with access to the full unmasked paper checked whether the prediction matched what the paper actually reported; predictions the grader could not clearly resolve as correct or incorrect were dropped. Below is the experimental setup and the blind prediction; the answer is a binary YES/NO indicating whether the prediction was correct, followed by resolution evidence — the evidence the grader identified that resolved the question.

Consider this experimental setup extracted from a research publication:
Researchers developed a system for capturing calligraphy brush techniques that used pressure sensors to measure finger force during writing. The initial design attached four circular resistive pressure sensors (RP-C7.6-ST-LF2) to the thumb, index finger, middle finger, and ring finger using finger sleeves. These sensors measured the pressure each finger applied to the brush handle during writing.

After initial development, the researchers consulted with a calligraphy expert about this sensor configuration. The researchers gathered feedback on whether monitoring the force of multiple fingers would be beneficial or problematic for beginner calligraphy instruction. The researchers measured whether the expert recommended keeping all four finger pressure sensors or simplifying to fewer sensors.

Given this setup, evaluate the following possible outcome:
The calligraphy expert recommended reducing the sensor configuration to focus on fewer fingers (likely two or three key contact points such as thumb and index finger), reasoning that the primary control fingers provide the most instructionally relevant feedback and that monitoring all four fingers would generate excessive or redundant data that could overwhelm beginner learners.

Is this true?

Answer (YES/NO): NO